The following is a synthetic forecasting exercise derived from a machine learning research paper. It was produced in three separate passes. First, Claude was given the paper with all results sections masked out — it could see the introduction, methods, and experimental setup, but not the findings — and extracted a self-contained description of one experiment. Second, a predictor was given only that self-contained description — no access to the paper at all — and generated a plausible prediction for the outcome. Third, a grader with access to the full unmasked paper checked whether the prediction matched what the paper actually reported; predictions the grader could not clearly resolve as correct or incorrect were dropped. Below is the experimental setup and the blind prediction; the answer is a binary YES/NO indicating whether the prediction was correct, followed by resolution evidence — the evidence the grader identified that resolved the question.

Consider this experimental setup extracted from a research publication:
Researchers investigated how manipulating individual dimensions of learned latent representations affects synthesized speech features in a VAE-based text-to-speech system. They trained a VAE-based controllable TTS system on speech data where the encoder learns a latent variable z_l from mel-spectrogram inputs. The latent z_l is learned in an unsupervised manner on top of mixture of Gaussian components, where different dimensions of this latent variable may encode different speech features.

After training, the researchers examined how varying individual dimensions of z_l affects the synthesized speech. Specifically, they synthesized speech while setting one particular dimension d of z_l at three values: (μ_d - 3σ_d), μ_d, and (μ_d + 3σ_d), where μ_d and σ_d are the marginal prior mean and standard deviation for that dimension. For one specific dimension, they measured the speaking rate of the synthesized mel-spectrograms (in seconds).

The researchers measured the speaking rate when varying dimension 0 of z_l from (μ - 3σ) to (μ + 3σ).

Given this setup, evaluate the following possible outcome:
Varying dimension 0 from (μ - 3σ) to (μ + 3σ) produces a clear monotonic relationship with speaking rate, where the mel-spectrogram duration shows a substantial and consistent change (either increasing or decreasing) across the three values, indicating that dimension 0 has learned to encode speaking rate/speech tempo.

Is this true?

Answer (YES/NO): YES